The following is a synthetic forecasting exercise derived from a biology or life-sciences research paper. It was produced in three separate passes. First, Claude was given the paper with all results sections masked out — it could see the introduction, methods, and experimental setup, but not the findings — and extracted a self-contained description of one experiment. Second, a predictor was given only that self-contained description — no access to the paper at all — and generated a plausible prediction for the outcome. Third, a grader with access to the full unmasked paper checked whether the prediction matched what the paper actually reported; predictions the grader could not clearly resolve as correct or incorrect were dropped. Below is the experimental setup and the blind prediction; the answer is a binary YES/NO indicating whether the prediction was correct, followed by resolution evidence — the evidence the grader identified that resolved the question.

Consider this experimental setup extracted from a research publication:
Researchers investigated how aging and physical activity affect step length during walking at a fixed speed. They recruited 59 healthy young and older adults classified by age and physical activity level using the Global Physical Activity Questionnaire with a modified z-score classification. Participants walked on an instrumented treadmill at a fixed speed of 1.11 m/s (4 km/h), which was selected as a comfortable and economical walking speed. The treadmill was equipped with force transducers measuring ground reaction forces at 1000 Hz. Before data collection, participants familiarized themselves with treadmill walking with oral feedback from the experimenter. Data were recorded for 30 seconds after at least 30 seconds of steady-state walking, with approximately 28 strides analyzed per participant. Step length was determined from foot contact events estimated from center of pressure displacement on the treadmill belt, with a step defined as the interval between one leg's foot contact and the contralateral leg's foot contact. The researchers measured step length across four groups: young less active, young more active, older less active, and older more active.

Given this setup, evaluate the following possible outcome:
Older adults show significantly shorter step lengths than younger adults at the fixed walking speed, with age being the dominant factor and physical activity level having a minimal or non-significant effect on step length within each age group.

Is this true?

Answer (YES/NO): NO